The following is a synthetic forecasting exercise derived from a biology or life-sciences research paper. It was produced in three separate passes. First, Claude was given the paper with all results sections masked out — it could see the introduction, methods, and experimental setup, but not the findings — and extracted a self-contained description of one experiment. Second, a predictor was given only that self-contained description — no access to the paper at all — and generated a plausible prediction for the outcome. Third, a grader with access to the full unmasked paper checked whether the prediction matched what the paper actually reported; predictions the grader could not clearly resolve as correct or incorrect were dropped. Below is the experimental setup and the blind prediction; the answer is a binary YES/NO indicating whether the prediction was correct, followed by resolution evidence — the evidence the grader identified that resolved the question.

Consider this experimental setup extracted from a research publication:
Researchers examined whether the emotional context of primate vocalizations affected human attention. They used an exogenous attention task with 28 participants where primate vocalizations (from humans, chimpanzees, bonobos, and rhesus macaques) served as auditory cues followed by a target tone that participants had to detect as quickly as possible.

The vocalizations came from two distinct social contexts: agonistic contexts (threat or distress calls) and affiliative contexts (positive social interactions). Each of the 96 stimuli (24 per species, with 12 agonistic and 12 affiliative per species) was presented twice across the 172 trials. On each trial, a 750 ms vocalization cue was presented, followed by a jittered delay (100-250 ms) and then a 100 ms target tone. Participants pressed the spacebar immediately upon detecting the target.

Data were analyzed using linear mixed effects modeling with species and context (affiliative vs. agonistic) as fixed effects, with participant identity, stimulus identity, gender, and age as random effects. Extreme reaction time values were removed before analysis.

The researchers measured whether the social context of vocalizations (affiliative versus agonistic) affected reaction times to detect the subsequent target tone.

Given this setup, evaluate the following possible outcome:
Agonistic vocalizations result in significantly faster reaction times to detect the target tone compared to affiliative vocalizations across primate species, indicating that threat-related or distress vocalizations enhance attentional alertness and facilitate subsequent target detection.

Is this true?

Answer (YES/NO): YES